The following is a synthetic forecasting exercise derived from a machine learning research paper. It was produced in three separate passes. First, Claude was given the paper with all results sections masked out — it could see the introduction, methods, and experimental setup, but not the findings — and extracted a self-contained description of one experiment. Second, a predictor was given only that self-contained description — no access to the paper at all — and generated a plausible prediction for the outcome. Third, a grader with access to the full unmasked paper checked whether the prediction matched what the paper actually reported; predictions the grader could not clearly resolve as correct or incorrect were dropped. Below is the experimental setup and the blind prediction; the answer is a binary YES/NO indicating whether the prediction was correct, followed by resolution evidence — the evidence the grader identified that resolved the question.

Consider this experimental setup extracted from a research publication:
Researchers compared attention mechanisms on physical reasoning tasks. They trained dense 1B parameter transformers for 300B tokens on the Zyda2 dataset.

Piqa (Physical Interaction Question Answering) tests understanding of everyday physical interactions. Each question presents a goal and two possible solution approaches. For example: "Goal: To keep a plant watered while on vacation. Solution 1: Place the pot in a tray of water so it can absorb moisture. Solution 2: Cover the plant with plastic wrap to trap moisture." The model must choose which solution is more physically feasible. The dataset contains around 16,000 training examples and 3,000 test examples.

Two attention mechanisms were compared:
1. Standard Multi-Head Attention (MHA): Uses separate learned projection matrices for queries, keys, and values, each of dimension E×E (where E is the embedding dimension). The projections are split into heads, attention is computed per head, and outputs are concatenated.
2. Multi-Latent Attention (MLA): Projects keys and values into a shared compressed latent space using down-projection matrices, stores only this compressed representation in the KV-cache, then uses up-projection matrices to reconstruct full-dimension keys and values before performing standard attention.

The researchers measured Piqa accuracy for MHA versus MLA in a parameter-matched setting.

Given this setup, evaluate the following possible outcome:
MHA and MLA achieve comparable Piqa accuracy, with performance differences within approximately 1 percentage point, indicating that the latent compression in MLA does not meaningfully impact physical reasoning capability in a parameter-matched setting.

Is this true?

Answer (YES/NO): YES